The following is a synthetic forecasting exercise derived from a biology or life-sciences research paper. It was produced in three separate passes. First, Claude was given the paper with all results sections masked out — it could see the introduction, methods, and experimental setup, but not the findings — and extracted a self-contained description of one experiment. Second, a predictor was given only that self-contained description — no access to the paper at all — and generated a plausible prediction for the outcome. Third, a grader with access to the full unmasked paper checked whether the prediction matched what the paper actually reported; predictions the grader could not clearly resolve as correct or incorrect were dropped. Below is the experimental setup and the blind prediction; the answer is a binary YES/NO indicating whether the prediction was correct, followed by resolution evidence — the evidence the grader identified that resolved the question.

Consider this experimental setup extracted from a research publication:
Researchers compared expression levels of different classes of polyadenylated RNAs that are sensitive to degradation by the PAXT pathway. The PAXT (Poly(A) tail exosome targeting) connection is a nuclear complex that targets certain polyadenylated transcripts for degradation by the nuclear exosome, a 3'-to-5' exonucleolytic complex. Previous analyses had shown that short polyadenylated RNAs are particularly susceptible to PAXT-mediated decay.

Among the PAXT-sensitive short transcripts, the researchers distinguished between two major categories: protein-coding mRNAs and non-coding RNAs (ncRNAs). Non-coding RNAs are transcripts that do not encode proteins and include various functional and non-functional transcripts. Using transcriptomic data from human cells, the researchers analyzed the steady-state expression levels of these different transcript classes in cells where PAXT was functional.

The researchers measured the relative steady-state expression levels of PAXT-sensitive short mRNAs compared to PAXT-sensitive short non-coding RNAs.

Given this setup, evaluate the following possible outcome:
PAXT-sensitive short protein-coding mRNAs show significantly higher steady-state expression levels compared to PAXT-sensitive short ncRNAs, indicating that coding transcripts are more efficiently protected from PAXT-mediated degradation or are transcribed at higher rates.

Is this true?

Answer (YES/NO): YES